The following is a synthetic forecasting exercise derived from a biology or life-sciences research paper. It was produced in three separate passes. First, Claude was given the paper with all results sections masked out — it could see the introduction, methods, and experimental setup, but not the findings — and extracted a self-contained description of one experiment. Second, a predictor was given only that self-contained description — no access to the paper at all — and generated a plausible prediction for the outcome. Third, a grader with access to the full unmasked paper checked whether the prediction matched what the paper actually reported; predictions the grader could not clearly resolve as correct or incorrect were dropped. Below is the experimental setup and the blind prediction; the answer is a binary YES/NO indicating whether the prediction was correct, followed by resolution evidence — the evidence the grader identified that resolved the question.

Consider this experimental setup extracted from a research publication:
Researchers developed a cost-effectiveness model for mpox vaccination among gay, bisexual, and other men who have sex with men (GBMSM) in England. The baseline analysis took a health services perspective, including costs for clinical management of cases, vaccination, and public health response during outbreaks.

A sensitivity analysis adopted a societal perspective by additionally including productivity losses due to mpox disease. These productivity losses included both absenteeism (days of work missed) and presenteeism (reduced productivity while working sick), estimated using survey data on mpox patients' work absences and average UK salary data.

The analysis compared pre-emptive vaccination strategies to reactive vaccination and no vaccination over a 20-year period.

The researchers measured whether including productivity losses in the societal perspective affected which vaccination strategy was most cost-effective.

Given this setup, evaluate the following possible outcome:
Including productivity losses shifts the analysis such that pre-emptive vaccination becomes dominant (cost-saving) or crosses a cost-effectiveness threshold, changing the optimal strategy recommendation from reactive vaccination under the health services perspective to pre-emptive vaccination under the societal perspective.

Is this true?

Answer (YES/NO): NO